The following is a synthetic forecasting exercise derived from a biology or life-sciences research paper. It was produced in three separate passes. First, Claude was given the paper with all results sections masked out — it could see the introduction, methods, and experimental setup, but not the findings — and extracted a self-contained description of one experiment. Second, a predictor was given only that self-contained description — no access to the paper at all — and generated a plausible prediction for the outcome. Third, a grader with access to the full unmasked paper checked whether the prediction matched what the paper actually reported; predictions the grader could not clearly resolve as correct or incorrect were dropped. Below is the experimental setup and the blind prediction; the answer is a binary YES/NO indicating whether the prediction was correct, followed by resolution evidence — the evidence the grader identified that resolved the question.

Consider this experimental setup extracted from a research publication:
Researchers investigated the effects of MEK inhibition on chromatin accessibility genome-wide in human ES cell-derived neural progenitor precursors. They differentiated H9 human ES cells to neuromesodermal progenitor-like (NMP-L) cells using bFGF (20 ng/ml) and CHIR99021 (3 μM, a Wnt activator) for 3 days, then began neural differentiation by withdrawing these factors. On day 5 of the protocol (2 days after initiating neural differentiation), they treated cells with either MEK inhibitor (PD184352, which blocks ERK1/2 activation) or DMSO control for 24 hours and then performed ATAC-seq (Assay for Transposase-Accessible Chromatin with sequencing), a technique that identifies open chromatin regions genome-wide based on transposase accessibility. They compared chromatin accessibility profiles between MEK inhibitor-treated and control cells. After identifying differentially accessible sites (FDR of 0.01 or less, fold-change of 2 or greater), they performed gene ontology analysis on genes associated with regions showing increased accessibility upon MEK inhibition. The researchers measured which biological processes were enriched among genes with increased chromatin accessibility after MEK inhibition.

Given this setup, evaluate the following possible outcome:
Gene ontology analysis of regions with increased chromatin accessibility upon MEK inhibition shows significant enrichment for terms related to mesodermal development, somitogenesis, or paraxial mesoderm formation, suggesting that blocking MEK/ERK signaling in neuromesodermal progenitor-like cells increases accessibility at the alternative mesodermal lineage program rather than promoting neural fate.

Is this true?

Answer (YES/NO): NO